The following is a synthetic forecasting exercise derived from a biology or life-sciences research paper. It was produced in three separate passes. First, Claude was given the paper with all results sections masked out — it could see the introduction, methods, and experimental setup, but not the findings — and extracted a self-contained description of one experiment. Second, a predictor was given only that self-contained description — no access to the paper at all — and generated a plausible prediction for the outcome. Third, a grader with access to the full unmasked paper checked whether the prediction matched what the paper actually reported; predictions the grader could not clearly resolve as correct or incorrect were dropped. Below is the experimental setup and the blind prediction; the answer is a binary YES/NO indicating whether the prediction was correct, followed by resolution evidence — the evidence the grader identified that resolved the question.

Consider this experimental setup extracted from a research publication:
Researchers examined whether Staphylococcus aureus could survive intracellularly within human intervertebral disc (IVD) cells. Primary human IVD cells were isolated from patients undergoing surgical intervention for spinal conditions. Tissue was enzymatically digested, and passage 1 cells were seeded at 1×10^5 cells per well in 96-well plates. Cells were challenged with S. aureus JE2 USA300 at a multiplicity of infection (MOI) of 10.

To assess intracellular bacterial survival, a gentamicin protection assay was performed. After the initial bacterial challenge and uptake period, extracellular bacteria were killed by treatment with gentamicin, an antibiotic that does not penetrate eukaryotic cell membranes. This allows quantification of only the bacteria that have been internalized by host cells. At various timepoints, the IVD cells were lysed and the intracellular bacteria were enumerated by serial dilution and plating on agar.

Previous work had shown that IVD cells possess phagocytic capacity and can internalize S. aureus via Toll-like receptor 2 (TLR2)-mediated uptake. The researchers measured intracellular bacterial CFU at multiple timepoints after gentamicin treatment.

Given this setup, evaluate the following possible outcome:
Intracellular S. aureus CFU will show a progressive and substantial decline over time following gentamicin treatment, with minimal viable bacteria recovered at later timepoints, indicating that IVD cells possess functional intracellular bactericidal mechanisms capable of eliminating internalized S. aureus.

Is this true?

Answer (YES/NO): NO